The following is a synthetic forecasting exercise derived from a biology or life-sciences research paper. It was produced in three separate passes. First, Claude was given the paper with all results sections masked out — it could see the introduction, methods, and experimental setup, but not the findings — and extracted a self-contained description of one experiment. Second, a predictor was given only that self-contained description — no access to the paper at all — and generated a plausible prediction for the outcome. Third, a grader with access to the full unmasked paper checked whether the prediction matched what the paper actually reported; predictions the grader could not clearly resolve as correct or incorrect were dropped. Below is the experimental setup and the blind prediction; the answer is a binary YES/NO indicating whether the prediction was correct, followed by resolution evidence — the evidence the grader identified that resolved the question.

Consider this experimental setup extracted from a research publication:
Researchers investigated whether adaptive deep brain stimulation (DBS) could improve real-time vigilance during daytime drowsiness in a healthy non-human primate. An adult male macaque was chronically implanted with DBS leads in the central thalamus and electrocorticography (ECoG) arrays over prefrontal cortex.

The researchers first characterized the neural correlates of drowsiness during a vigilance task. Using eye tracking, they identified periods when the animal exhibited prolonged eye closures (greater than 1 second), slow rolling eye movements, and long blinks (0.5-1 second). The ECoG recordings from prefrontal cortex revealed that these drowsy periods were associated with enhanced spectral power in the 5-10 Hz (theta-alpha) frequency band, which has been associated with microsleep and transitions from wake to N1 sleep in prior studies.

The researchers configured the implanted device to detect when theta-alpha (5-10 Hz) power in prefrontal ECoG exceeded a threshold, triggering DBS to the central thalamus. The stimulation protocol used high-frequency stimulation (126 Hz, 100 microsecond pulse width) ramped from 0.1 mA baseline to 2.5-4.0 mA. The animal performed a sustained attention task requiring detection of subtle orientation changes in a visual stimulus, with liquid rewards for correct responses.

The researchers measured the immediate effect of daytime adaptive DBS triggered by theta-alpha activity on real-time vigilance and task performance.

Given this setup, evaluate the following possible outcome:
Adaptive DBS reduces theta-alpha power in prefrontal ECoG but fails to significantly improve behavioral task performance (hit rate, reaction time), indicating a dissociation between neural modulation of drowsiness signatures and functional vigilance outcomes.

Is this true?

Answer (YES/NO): NO